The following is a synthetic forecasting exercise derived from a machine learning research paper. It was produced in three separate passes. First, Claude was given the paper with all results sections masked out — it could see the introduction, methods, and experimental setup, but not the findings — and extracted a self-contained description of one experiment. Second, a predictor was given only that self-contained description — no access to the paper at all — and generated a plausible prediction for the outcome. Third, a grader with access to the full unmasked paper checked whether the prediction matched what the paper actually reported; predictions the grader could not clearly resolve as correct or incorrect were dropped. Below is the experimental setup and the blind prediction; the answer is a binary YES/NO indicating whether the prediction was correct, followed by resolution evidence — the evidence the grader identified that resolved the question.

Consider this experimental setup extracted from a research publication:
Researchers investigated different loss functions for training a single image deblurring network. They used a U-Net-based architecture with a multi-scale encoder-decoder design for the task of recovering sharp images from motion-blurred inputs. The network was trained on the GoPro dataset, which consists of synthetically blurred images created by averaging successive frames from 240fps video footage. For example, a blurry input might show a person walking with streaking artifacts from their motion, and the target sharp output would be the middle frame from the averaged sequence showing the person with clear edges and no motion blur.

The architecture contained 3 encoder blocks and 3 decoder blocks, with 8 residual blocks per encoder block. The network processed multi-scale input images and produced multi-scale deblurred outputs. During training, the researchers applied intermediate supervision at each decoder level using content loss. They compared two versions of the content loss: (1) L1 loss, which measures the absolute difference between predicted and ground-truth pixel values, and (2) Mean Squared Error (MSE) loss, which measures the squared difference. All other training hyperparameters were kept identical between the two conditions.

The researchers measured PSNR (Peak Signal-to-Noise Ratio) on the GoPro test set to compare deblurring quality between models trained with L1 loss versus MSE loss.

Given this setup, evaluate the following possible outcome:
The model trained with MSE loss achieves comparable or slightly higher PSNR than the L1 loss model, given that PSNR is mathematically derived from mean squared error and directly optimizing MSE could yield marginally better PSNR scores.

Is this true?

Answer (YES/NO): NO